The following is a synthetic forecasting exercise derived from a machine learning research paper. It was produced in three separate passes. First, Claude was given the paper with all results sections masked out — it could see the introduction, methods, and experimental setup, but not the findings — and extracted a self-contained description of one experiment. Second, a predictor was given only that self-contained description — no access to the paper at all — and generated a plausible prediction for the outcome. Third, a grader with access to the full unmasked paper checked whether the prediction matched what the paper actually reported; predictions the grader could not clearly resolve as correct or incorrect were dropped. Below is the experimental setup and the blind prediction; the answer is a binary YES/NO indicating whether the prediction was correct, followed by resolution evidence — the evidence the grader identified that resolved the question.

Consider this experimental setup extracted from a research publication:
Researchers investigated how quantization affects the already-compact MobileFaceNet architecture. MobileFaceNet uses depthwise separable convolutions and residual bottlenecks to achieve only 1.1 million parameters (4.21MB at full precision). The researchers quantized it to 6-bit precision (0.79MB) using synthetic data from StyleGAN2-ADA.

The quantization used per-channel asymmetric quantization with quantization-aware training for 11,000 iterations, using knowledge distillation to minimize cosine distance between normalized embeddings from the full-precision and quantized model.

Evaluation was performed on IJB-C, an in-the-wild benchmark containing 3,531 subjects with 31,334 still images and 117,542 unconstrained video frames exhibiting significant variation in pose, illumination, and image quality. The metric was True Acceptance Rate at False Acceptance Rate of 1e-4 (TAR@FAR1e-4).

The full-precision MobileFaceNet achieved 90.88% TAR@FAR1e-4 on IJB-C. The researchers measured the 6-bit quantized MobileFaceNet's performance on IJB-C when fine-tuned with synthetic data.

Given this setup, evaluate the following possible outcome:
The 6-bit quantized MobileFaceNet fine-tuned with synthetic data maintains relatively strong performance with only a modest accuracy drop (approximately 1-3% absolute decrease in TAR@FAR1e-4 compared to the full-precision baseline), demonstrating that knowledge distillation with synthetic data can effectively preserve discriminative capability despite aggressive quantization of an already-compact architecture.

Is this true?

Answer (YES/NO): NO